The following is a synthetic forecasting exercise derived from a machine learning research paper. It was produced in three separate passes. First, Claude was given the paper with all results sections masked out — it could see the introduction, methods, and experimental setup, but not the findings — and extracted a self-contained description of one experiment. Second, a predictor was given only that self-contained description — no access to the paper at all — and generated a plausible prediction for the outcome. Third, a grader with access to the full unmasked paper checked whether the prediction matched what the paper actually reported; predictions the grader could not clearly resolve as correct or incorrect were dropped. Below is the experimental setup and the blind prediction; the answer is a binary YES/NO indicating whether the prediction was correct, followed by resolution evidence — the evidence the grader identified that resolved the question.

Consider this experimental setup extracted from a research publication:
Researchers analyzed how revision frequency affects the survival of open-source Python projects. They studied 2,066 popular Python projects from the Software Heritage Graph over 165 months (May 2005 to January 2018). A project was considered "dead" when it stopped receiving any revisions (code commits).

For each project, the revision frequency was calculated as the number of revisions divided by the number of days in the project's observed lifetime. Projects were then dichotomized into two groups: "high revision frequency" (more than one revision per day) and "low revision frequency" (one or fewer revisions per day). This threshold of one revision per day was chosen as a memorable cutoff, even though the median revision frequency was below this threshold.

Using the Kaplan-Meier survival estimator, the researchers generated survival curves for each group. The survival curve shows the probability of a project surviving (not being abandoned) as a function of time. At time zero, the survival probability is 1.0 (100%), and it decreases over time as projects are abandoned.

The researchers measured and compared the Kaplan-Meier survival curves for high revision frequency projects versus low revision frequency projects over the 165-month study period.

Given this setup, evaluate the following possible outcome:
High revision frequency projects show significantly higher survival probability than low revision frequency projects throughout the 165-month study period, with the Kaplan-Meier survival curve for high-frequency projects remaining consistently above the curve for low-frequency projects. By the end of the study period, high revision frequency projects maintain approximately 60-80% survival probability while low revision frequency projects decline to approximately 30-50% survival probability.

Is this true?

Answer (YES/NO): NO